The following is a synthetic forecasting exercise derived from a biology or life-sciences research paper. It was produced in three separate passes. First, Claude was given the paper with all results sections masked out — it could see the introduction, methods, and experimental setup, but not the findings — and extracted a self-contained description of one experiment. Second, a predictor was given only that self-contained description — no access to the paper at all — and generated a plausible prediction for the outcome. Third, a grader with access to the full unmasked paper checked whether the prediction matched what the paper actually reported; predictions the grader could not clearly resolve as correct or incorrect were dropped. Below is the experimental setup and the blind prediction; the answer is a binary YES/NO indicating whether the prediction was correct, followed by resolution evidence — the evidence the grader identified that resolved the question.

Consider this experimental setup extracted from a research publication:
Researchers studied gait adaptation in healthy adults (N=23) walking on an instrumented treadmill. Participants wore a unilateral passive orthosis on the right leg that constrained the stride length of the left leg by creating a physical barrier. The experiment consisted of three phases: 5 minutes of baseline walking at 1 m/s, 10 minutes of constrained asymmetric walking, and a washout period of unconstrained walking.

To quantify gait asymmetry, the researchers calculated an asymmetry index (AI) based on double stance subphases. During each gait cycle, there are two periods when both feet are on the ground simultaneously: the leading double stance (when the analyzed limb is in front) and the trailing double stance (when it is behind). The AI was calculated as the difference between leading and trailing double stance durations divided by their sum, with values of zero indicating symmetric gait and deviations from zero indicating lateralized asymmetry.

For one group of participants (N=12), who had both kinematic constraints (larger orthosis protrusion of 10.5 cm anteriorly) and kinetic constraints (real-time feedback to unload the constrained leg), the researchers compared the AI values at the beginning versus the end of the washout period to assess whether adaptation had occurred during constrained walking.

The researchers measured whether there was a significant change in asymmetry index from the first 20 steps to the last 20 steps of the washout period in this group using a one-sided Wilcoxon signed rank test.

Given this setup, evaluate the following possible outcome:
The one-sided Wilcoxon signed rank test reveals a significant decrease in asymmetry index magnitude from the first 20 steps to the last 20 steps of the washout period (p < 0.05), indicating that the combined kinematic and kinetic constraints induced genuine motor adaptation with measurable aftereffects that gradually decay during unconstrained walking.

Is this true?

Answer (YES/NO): YES